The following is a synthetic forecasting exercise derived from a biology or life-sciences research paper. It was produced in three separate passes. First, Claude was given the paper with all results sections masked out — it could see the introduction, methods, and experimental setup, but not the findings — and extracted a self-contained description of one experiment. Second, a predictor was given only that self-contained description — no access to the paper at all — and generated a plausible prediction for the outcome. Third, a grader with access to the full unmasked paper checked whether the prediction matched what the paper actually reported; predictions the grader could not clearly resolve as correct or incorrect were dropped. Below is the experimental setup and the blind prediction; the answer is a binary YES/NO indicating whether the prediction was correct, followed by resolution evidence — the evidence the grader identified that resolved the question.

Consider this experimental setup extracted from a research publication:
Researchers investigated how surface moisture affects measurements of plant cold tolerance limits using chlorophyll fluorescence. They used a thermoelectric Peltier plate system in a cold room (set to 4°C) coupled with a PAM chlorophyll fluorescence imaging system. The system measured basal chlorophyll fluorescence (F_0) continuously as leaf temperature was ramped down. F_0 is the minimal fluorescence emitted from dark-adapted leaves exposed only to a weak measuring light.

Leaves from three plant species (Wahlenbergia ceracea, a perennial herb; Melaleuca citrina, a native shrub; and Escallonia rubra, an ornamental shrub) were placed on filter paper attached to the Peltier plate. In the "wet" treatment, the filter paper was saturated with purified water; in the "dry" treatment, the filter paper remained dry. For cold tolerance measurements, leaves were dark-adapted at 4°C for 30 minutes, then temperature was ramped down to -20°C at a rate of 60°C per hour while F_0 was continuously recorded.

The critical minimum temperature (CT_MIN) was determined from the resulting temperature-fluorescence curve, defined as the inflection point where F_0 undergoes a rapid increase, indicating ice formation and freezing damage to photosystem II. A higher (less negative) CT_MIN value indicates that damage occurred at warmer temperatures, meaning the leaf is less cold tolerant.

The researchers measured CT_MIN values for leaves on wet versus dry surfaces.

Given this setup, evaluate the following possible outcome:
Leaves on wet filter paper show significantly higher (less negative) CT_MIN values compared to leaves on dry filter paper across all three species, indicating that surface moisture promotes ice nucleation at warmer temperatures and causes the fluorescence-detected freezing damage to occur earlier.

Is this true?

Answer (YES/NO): YES